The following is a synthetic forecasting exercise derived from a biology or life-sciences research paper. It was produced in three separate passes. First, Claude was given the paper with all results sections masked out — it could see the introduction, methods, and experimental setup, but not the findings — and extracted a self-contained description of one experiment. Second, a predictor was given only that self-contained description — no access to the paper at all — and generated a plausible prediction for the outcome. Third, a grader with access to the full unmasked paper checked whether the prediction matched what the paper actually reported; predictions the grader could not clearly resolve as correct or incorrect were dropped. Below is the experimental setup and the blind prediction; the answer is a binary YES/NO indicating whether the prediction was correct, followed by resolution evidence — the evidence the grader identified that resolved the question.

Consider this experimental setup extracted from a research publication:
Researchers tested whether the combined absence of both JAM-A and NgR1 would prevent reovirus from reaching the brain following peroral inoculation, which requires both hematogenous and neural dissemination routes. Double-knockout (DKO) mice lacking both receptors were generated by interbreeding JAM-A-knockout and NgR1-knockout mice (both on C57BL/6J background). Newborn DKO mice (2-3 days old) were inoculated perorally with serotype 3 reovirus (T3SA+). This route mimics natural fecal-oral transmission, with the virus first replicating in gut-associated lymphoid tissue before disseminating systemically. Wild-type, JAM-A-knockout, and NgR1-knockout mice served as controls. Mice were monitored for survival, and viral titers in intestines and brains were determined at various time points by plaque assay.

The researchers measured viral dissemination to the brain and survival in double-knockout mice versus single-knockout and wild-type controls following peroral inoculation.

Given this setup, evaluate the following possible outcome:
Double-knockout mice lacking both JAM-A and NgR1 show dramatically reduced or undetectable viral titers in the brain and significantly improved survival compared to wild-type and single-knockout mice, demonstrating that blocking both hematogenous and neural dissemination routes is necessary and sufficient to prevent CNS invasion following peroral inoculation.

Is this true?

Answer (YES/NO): NO